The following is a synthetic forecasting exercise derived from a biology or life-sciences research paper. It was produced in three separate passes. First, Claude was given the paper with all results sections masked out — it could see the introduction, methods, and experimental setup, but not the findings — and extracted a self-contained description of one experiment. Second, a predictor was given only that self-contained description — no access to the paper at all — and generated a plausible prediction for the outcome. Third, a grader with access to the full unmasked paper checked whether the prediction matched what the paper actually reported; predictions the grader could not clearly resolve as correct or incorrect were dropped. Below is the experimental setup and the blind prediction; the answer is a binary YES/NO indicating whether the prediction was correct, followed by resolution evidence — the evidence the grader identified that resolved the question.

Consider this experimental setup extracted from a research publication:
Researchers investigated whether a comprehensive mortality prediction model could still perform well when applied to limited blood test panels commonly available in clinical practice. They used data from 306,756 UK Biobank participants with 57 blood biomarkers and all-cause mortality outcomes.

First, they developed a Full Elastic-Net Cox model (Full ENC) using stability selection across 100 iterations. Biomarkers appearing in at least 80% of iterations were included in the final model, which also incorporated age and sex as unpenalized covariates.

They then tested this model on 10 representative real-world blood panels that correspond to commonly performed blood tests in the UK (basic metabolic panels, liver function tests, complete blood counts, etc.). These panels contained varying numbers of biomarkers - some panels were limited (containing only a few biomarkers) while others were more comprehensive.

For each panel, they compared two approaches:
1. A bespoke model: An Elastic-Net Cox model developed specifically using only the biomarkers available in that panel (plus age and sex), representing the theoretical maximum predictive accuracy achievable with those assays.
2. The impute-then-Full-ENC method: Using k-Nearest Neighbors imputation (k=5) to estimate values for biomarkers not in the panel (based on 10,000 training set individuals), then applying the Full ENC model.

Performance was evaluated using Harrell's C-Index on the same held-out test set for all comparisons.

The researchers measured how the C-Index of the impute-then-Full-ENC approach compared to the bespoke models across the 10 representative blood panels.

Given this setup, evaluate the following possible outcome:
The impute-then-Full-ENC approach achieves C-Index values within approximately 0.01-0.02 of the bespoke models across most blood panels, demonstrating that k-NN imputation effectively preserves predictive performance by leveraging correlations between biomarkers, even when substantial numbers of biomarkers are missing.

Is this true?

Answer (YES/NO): NO